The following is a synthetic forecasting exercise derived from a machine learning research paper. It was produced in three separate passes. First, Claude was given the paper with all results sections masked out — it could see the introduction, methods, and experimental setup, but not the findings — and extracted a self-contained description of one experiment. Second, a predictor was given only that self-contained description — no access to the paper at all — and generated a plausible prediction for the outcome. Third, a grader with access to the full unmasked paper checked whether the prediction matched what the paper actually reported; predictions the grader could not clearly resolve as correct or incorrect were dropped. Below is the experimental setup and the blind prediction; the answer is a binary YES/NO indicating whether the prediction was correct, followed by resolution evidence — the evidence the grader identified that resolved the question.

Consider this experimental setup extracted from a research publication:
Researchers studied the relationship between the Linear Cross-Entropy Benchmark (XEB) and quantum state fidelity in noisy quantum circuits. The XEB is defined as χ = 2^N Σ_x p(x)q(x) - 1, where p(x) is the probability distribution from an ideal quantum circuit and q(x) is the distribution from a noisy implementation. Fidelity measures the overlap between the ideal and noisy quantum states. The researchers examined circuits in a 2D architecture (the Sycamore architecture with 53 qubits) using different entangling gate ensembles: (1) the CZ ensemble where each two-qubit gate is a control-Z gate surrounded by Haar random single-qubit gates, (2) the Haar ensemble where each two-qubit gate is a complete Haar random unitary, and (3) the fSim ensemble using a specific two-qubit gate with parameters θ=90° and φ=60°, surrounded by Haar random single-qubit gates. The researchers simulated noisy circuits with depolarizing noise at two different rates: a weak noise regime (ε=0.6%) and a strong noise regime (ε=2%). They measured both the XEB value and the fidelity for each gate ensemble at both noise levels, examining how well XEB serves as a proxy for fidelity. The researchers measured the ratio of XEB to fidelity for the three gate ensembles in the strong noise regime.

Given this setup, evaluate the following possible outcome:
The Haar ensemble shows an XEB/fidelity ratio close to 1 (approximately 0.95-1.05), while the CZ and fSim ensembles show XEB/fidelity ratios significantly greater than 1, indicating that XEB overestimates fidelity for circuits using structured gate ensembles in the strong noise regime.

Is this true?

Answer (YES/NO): NO